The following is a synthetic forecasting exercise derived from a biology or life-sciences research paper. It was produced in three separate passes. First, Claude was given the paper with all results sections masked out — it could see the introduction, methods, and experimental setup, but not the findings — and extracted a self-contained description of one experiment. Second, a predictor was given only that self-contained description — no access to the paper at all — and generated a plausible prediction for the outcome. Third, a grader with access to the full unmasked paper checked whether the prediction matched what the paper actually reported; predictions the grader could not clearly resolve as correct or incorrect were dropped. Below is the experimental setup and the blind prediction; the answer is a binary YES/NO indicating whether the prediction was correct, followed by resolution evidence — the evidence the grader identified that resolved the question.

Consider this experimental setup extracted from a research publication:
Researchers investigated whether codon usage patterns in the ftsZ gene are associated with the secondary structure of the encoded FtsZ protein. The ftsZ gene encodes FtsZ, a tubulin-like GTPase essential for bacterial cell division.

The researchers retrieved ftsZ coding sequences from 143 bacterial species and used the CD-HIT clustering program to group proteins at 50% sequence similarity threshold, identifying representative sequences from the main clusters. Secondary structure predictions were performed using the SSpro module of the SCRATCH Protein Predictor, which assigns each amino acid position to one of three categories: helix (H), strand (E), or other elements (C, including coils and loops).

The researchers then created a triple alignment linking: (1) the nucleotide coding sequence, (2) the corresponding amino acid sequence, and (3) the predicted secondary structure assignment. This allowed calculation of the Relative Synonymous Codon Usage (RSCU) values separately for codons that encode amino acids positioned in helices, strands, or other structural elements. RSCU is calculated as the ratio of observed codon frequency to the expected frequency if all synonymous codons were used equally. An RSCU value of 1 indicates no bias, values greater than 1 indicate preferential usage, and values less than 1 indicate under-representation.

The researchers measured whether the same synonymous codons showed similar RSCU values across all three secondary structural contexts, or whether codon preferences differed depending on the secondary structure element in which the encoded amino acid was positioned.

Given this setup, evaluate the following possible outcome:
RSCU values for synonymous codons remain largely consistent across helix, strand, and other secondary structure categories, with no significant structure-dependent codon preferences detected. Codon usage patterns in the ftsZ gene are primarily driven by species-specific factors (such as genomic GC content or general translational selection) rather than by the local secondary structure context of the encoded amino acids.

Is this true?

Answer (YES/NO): NO